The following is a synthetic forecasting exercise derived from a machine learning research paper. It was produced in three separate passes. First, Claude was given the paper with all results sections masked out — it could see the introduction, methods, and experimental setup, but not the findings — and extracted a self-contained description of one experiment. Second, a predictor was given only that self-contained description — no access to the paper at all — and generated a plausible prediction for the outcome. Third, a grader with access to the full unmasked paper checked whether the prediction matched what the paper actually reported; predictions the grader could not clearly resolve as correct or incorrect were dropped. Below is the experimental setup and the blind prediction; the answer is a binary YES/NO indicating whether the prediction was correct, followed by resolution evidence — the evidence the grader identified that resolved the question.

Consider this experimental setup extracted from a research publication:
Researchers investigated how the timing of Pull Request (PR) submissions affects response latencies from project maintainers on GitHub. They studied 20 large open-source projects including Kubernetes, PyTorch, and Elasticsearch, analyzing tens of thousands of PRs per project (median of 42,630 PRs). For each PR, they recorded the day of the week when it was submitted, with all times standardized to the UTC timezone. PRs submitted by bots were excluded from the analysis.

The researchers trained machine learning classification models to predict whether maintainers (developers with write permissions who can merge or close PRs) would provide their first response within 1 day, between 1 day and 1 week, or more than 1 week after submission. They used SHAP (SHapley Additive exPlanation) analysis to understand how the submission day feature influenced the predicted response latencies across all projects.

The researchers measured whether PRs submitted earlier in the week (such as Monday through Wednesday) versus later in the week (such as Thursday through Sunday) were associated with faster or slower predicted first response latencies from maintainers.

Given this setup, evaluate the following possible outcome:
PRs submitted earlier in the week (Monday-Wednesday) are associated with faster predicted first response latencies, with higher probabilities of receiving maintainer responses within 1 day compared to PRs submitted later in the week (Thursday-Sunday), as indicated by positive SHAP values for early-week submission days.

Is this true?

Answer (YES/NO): YES